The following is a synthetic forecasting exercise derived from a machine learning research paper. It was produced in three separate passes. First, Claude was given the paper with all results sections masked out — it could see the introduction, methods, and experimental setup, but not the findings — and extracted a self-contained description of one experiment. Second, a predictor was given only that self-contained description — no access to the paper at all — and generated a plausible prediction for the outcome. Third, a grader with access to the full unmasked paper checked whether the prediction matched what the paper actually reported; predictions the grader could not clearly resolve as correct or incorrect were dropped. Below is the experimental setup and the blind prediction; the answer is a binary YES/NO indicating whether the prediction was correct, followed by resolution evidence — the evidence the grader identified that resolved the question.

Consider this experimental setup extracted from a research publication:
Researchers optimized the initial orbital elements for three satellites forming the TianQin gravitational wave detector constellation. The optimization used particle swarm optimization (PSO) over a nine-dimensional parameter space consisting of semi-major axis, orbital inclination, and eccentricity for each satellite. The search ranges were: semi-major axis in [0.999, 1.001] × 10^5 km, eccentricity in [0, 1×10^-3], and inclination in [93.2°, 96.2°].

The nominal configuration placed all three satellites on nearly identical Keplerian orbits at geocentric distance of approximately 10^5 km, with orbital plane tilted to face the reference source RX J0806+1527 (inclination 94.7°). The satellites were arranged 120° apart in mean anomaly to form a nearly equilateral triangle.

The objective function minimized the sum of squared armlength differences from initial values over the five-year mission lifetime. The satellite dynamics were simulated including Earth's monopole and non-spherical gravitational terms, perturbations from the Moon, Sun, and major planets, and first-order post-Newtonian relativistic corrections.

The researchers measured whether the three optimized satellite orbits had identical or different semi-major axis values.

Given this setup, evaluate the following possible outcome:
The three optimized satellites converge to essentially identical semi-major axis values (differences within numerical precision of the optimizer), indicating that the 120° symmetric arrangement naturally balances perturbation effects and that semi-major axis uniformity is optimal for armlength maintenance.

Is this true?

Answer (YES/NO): NO